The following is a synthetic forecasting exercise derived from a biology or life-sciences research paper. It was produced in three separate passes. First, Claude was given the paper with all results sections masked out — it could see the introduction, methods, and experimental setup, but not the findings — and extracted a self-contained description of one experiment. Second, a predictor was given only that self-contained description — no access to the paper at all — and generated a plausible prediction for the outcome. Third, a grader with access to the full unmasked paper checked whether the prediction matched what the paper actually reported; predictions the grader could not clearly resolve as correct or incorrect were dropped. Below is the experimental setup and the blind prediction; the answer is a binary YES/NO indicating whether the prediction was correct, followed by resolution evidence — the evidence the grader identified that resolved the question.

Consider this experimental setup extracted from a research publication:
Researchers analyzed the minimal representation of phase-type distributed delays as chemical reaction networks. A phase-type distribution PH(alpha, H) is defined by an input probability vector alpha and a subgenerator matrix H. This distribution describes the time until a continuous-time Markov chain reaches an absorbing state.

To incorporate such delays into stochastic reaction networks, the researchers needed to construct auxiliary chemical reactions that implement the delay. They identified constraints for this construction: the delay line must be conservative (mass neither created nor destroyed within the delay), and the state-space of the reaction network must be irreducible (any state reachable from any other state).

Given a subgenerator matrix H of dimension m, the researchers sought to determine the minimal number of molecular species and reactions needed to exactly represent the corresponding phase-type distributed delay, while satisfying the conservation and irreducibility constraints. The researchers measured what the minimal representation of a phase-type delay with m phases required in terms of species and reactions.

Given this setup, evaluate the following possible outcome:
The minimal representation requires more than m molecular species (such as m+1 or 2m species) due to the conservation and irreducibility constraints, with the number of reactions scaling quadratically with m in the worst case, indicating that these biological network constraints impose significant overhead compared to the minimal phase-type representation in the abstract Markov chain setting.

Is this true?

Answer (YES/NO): NO